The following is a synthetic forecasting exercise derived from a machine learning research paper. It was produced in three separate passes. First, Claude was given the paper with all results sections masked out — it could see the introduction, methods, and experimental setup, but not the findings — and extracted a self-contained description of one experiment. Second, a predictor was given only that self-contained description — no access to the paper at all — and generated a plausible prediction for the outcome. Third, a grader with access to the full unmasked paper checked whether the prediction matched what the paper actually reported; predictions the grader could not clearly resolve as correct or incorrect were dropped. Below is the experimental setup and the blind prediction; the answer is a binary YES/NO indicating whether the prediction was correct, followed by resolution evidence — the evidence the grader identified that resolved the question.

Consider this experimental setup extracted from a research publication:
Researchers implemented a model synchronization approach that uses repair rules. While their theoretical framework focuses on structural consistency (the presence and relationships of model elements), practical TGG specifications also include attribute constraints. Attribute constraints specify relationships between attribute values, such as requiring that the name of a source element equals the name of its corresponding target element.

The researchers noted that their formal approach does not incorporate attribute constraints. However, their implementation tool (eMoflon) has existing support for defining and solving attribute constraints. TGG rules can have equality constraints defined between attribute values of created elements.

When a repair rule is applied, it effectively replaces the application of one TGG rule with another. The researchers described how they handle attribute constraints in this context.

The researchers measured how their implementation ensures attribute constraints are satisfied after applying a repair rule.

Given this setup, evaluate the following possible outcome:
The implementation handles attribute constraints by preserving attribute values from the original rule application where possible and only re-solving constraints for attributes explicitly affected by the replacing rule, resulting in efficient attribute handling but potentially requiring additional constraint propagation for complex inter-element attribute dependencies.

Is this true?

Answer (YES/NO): NO